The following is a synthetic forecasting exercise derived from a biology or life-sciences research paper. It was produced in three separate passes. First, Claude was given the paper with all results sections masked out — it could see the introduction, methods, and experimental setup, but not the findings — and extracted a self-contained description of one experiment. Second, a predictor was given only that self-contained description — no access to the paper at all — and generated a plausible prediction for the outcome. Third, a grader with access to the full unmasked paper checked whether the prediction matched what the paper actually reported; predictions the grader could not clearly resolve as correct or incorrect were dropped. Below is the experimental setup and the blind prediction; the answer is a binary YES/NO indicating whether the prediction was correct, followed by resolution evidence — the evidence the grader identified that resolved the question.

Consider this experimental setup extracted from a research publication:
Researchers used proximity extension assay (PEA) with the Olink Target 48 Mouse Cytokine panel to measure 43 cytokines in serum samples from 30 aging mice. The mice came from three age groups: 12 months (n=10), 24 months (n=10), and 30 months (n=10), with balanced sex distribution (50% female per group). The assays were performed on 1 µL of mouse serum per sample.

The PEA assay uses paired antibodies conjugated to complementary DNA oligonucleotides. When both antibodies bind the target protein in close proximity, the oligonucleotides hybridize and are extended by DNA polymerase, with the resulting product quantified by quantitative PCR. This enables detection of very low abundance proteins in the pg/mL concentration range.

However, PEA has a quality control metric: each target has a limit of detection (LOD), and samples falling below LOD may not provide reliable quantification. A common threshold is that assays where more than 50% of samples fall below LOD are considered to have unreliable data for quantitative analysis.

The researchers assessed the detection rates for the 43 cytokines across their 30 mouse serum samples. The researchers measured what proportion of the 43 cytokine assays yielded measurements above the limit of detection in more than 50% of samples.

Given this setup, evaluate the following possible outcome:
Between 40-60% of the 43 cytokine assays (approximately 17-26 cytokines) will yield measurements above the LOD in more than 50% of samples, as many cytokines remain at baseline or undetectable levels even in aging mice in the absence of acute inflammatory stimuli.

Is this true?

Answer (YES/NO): NO